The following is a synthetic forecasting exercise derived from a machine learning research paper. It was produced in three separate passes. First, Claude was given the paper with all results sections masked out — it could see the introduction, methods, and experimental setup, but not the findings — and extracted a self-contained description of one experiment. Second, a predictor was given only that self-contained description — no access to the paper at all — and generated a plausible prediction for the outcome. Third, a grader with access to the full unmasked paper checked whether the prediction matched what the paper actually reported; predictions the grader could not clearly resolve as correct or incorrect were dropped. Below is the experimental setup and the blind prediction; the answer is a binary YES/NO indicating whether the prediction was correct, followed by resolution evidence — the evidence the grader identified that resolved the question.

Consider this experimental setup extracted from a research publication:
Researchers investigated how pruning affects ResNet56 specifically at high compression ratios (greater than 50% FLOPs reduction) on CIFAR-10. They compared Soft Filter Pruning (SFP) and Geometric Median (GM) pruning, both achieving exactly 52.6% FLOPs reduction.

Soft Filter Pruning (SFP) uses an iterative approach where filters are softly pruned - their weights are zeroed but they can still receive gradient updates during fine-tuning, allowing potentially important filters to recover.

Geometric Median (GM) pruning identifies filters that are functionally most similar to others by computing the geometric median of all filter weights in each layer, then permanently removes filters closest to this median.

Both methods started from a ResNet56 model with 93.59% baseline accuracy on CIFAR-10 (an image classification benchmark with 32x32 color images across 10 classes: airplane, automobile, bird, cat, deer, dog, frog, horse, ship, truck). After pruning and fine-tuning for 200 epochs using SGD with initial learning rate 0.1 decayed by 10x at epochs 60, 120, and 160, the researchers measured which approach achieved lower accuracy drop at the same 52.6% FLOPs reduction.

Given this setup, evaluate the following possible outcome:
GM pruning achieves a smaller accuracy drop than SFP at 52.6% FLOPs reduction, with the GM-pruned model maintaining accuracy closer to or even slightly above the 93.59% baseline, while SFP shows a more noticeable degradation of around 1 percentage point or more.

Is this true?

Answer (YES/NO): YES